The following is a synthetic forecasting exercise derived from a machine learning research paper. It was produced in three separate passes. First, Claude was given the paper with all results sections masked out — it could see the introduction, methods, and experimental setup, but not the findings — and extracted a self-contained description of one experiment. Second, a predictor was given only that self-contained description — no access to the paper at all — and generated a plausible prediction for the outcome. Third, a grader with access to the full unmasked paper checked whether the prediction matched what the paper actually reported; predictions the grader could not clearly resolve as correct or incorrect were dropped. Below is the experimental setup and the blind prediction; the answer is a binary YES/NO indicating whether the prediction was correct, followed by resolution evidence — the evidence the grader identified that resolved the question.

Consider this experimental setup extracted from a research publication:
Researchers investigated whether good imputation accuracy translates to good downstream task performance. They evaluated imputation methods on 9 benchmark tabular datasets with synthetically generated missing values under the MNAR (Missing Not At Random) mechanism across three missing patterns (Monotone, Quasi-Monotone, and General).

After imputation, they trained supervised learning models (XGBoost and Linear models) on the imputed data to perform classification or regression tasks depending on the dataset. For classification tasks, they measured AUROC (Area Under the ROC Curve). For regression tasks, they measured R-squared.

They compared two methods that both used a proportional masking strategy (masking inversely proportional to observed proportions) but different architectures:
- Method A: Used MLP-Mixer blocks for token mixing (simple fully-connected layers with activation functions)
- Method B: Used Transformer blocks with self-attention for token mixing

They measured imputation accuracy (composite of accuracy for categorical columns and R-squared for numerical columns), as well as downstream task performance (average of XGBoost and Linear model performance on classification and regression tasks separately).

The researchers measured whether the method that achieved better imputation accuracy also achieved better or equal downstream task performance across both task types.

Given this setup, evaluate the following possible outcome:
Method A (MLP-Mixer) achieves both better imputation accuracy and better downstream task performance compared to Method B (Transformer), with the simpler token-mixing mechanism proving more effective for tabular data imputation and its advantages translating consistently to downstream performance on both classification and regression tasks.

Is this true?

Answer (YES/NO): NO